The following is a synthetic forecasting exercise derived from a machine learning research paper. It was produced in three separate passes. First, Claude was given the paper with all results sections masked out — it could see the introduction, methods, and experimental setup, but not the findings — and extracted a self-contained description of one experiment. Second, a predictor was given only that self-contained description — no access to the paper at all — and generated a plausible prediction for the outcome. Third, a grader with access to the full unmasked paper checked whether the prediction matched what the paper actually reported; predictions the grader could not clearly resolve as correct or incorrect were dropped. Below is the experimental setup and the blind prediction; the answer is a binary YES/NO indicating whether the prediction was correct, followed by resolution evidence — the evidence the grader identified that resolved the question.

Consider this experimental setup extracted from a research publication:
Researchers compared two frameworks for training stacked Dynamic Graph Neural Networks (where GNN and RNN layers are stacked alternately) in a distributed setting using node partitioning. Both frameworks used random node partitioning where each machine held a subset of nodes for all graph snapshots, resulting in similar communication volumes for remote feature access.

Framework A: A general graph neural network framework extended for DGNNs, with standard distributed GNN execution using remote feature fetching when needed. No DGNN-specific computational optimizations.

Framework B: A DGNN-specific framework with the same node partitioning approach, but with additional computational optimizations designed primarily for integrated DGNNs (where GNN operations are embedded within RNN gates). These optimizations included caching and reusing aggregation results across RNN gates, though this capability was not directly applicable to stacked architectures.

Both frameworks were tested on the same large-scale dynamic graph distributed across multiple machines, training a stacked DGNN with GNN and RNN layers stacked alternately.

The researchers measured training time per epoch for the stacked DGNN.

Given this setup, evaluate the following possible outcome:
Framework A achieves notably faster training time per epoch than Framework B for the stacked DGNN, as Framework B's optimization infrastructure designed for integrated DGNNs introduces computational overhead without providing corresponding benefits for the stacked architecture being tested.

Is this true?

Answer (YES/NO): NO